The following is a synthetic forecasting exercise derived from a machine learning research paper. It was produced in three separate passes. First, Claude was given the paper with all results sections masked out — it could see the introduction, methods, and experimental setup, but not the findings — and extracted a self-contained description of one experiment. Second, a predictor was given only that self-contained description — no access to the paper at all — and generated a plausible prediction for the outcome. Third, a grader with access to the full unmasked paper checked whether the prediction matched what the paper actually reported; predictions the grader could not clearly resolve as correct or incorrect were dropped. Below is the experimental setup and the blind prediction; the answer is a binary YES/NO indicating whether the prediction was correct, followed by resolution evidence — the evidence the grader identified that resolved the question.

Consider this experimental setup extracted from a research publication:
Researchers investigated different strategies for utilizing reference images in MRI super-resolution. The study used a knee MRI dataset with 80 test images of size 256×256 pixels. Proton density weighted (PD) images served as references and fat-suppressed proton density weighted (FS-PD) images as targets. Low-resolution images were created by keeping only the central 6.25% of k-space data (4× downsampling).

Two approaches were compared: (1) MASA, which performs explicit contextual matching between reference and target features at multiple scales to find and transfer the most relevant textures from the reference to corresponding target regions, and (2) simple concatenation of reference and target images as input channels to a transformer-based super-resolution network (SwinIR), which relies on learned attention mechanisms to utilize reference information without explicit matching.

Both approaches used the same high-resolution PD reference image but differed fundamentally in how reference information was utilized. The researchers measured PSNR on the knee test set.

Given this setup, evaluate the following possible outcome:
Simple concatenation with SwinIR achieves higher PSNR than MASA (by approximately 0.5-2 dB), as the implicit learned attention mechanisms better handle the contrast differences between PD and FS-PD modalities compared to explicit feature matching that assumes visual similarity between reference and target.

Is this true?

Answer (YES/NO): NO